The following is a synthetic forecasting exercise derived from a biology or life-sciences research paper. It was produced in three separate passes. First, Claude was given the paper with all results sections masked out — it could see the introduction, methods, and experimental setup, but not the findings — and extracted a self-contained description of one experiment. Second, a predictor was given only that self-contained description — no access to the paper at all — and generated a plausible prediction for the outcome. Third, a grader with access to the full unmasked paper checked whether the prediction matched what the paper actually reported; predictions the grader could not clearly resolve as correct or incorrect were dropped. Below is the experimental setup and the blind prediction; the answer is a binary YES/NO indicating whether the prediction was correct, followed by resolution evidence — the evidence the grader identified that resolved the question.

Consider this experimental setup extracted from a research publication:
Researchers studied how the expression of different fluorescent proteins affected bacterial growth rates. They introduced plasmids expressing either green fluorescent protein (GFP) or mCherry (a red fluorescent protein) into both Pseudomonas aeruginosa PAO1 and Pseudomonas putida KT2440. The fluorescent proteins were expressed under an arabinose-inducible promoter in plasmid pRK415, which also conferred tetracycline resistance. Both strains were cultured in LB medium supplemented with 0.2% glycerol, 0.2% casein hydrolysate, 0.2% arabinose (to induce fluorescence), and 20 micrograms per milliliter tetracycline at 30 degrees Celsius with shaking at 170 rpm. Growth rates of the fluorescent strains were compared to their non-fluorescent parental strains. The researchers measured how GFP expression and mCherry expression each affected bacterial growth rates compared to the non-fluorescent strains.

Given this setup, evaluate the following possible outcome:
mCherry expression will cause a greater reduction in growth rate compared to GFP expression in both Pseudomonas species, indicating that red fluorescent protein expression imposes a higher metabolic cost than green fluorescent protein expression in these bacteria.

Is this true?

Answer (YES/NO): YES